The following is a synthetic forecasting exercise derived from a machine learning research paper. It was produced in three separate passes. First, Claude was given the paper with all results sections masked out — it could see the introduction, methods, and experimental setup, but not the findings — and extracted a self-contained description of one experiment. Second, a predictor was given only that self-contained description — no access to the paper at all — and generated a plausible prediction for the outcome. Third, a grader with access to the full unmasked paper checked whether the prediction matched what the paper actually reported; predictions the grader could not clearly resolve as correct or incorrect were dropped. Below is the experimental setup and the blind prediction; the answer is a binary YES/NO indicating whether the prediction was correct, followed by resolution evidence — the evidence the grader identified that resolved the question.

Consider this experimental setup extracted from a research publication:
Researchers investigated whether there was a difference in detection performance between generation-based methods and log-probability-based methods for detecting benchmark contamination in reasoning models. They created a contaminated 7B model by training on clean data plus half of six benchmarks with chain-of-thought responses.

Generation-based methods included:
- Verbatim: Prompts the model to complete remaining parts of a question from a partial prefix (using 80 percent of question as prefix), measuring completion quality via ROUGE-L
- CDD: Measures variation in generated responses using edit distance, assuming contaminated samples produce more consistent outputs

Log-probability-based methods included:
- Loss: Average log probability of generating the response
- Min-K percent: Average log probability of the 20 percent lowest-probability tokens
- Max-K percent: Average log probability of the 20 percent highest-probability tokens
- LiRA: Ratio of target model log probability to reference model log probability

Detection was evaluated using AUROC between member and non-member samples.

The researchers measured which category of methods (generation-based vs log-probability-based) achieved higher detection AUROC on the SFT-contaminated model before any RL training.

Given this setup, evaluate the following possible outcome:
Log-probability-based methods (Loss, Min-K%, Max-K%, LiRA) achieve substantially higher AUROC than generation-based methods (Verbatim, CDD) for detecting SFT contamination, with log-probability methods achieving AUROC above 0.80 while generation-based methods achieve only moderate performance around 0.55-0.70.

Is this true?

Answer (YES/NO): NO